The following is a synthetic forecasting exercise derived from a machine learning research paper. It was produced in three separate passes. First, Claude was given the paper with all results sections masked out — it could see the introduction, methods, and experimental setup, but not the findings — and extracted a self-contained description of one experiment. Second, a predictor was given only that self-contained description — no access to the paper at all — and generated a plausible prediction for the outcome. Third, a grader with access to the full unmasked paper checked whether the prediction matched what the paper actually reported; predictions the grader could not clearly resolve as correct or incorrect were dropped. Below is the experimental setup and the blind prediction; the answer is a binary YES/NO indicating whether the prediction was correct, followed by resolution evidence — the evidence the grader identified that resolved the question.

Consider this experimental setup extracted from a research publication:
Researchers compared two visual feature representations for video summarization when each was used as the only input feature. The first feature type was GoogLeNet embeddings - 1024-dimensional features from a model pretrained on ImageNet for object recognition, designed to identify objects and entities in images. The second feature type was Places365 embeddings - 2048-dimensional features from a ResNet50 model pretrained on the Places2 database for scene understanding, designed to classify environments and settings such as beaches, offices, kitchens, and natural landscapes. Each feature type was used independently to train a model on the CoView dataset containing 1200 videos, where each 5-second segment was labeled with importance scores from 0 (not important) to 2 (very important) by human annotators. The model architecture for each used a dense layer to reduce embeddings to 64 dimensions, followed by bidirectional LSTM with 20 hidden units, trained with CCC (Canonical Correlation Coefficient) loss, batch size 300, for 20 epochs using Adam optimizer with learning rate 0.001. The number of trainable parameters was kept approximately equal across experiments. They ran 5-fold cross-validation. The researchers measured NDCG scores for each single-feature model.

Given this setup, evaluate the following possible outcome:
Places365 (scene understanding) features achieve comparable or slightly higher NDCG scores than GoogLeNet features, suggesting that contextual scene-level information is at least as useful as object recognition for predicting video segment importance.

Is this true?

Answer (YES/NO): NO